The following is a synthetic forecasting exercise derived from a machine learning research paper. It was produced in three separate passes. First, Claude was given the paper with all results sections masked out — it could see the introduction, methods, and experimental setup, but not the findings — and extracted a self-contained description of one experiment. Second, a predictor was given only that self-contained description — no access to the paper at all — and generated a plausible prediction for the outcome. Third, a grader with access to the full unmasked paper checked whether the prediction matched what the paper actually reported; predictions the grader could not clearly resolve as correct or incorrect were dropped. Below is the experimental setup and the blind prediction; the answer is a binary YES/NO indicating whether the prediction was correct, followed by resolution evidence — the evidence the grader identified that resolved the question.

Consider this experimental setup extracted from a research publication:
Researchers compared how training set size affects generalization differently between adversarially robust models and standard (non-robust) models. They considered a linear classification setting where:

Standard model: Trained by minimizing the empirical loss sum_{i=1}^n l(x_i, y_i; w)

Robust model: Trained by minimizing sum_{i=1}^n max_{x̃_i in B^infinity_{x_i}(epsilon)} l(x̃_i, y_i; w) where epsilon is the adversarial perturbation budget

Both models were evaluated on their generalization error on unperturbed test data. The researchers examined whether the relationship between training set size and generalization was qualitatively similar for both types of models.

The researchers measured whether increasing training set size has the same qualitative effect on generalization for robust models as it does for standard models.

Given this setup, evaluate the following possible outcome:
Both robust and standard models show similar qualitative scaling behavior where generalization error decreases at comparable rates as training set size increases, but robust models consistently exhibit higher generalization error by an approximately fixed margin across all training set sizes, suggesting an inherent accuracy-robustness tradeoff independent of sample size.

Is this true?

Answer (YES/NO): NO